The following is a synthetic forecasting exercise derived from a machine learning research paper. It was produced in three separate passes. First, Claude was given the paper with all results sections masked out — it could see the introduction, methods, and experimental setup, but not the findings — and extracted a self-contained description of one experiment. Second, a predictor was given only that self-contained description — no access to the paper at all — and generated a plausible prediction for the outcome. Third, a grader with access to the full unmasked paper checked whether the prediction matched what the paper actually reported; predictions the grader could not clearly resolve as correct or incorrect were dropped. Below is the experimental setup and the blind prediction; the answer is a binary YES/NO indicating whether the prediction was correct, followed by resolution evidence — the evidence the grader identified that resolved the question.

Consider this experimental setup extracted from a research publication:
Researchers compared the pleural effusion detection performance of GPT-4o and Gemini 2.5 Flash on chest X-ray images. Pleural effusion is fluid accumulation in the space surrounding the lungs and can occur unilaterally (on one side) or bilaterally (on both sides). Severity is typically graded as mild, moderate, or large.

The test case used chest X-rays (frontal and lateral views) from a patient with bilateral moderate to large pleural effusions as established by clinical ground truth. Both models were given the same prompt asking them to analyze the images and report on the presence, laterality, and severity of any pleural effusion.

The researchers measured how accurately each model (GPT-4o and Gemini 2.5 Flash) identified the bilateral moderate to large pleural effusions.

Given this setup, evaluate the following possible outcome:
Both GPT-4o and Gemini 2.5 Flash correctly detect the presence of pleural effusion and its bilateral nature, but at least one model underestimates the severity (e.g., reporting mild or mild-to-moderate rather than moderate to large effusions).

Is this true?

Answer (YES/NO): NO